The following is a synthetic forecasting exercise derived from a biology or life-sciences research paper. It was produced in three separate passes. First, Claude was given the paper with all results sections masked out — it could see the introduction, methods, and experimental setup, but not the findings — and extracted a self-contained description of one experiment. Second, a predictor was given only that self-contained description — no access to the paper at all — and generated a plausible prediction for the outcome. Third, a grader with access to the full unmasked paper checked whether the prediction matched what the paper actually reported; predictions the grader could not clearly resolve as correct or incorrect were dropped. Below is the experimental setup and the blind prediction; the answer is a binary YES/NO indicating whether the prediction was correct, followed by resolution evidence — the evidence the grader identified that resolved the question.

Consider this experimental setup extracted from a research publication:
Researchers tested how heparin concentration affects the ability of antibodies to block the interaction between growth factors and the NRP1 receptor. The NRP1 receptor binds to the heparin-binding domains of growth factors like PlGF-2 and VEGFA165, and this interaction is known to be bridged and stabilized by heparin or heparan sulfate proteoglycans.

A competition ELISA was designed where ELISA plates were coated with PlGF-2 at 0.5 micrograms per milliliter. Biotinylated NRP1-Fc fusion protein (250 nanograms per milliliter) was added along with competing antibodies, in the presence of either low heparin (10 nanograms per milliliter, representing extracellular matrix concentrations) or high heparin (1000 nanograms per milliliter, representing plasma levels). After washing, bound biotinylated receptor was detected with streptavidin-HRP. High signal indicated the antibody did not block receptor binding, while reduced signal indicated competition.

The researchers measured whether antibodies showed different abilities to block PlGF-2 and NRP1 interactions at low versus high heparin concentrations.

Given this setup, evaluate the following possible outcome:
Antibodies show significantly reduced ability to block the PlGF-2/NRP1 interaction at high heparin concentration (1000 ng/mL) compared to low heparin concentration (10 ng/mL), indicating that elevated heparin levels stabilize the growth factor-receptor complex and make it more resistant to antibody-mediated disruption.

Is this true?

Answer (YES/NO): YES